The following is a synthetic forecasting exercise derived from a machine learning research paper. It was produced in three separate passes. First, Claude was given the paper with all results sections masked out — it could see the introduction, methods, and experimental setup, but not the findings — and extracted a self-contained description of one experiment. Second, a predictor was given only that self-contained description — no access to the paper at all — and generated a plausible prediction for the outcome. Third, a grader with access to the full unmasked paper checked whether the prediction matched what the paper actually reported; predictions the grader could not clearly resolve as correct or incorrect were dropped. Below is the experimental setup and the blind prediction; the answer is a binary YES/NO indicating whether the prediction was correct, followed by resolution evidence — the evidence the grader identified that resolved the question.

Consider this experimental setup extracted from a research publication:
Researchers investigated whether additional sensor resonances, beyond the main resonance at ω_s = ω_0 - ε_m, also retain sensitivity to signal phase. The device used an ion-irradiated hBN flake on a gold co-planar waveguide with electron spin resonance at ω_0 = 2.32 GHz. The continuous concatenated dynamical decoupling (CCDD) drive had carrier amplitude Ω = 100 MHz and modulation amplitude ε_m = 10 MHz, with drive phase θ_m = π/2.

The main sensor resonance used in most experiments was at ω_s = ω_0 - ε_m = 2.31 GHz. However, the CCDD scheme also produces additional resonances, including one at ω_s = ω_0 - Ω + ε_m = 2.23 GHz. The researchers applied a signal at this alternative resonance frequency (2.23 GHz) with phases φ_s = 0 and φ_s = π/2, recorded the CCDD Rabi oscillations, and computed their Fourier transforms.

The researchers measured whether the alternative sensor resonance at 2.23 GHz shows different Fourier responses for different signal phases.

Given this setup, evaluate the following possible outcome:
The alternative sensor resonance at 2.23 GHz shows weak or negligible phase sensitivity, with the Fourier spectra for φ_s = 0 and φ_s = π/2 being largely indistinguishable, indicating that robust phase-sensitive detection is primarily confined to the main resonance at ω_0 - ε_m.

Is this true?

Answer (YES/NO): NO